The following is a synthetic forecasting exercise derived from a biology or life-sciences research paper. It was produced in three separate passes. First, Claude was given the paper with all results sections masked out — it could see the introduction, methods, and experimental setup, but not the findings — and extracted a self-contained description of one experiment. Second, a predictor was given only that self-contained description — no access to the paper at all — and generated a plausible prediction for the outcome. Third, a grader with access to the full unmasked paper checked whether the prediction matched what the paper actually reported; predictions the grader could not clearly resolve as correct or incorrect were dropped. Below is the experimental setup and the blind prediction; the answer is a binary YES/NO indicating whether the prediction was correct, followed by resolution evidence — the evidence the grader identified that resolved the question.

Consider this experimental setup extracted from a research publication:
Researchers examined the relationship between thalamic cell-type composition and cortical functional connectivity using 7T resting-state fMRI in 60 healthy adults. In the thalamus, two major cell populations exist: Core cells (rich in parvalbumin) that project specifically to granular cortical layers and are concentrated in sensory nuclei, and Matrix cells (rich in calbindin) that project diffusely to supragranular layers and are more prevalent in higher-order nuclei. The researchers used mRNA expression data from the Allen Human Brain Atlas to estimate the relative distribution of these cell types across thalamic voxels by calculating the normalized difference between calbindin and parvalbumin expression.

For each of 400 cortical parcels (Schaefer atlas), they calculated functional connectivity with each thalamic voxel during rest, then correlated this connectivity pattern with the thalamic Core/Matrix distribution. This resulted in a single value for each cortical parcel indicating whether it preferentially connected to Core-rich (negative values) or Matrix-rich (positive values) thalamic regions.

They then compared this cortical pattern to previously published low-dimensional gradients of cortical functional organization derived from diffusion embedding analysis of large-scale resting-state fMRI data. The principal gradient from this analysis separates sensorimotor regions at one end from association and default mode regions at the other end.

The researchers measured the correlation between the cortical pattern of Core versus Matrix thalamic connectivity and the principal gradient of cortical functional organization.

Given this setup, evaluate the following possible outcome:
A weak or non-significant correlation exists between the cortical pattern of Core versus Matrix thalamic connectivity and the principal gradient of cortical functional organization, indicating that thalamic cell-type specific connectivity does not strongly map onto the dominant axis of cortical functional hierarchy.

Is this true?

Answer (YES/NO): NO